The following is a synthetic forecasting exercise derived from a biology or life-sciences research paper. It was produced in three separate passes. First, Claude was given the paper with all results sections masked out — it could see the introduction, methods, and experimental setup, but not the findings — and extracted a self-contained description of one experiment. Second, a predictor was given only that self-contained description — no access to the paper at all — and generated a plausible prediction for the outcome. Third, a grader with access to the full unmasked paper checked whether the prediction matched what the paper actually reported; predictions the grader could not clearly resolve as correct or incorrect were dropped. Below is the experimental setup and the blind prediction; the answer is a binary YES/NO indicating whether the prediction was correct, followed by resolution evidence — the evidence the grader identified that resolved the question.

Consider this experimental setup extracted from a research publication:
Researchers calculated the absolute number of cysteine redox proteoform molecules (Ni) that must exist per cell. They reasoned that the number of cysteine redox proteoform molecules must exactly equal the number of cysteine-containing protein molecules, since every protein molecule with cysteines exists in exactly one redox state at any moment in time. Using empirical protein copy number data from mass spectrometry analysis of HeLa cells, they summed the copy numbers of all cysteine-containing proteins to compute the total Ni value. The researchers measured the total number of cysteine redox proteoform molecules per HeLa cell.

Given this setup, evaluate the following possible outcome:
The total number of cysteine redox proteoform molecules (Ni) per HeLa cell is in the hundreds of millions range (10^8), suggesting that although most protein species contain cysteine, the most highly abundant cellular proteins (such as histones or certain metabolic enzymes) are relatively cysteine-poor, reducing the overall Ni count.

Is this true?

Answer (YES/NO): NO